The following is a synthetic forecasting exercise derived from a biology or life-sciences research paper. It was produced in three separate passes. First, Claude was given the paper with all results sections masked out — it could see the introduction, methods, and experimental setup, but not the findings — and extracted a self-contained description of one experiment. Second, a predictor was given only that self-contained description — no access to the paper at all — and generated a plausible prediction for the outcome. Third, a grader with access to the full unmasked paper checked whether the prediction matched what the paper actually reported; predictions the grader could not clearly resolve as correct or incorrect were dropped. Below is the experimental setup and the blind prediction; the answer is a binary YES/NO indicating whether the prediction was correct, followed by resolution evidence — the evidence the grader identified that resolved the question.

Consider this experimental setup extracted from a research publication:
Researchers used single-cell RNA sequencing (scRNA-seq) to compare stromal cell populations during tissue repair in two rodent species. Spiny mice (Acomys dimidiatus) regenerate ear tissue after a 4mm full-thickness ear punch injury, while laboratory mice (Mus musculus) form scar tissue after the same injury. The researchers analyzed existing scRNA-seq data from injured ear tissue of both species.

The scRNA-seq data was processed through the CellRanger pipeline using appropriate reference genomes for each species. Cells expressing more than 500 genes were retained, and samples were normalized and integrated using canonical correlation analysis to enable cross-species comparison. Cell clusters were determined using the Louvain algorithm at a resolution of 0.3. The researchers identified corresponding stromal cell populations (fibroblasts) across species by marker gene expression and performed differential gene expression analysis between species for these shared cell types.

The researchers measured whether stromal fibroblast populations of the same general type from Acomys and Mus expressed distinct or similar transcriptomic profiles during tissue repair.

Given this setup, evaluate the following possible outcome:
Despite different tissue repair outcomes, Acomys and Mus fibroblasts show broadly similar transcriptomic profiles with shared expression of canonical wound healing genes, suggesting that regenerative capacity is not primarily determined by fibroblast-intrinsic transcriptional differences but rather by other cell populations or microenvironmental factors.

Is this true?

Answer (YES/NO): NO